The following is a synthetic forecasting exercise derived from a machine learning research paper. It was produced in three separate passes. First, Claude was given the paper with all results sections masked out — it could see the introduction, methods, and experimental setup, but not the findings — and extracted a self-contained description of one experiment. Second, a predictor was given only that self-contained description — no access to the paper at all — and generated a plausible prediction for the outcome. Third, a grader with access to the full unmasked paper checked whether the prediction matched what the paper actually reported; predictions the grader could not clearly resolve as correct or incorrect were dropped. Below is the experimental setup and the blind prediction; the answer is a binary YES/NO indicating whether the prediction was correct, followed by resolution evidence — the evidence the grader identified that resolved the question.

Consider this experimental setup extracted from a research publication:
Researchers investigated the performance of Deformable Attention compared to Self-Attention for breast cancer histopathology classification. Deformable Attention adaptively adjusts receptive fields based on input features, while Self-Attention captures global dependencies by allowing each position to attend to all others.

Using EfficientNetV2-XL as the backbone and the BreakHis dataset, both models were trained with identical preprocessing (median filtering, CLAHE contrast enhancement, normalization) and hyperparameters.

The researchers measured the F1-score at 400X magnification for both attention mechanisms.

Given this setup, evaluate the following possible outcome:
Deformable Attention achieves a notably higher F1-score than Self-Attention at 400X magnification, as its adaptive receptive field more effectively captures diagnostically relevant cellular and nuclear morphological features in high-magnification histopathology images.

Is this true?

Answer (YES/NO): YES